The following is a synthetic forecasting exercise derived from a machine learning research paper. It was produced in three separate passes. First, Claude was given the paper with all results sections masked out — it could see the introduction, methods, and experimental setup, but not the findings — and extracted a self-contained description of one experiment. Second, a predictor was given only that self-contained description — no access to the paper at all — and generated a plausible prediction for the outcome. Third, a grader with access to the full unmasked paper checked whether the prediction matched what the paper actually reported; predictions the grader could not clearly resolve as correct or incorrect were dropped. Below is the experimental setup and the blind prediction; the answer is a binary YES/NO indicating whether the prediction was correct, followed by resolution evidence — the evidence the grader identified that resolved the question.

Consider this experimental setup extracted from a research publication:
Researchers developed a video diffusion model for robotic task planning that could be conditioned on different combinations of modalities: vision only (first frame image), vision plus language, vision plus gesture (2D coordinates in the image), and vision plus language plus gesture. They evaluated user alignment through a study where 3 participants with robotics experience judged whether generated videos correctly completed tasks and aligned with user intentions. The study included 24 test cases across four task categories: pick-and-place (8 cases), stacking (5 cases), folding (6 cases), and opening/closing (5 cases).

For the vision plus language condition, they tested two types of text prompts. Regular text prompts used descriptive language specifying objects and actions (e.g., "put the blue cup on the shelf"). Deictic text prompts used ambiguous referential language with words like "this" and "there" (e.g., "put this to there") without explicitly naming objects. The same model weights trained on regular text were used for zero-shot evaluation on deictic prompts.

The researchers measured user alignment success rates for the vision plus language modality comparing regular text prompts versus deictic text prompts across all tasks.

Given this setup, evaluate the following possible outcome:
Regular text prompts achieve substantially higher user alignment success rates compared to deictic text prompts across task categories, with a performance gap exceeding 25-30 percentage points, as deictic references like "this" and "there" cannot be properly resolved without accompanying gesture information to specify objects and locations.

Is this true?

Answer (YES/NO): NO